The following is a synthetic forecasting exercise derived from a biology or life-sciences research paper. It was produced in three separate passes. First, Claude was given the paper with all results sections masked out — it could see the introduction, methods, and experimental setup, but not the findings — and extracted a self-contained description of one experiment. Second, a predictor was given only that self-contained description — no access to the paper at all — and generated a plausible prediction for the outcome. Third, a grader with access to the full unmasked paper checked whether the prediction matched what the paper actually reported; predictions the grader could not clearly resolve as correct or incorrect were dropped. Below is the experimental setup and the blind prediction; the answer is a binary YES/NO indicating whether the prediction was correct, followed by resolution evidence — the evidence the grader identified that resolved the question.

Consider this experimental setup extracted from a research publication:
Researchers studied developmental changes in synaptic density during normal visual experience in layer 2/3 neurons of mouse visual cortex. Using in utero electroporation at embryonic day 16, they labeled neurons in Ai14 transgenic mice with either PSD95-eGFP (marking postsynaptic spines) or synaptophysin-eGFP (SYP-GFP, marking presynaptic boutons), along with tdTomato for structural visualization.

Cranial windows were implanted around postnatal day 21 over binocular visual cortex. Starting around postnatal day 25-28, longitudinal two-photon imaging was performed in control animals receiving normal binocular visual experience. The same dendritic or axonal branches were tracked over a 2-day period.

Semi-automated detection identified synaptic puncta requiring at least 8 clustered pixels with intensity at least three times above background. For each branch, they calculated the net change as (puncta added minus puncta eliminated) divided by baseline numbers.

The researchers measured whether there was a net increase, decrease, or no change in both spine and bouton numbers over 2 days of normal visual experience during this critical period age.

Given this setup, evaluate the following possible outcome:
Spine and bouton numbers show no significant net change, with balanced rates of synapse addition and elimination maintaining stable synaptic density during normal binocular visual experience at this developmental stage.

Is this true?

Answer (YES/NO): NO